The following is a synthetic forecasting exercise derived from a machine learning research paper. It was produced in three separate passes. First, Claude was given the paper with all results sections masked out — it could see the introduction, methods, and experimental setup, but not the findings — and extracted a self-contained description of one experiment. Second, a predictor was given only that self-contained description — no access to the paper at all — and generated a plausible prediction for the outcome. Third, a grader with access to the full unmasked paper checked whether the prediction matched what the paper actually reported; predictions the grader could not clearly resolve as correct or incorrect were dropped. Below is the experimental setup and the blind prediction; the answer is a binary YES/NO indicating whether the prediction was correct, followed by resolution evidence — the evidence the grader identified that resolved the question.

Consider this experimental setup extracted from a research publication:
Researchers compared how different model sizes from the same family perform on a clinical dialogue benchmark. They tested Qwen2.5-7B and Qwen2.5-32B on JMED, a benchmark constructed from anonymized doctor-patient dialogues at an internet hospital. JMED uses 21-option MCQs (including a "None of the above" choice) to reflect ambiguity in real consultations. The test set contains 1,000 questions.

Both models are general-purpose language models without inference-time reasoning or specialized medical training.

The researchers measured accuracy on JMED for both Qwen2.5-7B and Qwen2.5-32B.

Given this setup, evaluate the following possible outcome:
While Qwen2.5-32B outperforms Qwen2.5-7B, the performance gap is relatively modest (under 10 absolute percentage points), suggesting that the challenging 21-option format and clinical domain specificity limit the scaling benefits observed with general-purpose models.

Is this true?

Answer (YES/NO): YES